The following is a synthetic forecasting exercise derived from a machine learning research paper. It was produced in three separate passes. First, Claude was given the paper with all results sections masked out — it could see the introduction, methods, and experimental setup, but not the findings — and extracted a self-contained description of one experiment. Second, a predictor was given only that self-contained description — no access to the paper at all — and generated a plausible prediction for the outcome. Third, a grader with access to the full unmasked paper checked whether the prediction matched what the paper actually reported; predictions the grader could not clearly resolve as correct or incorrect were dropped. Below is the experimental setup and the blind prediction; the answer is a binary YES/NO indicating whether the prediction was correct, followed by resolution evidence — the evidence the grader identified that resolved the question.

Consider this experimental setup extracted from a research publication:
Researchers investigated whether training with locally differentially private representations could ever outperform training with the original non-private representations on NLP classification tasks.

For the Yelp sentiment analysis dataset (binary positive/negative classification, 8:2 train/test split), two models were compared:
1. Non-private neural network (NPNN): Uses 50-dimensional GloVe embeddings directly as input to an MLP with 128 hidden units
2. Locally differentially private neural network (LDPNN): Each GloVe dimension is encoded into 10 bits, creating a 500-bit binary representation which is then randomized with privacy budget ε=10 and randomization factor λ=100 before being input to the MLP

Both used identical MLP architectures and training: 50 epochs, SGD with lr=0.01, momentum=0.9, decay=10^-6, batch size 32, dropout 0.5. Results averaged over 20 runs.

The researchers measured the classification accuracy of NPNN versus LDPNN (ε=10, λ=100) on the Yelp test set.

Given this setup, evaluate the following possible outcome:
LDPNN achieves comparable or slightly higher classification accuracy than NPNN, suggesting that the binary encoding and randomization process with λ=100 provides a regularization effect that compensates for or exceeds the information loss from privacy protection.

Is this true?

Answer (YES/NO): YES